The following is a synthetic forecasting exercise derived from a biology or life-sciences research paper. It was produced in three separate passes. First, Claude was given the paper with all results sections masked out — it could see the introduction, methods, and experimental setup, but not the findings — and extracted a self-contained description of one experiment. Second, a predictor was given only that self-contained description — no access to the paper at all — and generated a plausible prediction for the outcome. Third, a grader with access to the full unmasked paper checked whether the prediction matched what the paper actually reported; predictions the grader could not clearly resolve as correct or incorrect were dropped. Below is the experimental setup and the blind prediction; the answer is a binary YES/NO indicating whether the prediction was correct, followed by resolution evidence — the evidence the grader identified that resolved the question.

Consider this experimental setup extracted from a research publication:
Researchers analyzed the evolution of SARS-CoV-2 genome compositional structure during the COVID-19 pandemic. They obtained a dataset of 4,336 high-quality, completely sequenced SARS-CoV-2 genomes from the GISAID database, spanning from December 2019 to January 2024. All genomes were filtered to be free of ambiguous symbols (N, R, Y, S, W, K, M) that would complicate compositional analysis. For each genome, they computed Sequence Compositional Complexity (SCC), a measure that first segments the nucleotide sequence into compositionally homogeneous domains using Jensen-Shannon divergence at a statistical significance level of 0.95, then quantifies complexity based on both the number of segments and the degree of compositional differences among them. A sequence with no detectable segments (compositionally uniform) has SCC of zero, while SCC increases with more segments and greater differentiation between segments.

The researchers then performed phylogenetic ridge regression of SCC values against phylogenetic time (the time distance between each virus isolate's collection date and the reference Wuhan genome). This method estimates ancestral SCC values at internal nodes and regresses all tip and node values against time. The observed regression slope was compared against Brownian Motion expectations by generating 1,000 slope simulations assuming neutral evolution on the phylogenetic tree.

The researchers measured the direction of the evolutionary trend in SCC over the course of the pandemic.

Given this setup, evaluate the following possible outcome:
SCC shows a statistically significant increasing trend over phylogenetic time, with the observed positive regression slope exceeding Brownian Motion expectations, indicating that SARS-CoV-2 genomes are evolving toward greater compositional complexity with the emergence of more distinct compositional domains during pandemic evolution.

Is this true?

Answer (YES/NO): NO